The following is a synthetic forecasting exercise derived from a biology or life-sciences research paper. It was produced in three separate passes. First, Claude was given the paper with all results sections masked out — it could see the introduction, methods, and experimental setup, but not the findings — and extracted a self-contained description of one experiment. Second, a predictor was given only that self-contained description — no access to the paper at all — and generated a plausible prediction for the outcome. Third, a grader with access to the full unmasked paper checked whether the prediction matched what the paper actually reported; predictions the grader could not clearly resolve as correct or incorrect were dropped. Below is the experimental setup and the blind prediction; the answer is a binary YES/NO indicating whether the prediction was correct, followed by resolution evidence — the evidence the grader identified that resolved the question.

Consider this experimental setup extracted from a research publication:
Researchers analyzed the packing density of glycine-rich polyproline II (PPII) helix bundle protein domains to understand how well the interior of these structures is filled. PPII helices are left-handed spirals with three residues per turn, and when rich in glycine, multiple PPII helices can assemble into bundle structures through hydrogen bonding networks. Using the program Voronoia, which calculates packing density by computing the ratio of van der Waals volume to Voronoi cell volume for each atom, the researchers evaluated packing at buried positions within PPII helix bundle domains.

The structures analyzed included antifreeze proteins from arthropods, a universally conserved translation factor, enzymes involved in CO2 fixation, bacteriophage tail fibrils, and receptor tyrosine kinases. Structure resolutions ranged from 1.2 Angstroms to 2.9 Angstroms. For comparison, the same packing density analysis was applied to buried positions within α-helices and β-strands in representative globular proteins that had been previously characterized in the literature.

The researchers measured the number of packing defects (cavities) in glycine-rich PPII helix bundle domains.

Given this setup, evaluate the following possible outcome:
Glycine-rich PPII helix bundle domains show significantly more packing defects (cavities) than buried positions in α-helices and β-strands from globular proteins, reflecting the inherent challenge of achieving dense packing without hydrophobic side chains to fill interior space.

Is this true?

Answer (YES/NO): NO